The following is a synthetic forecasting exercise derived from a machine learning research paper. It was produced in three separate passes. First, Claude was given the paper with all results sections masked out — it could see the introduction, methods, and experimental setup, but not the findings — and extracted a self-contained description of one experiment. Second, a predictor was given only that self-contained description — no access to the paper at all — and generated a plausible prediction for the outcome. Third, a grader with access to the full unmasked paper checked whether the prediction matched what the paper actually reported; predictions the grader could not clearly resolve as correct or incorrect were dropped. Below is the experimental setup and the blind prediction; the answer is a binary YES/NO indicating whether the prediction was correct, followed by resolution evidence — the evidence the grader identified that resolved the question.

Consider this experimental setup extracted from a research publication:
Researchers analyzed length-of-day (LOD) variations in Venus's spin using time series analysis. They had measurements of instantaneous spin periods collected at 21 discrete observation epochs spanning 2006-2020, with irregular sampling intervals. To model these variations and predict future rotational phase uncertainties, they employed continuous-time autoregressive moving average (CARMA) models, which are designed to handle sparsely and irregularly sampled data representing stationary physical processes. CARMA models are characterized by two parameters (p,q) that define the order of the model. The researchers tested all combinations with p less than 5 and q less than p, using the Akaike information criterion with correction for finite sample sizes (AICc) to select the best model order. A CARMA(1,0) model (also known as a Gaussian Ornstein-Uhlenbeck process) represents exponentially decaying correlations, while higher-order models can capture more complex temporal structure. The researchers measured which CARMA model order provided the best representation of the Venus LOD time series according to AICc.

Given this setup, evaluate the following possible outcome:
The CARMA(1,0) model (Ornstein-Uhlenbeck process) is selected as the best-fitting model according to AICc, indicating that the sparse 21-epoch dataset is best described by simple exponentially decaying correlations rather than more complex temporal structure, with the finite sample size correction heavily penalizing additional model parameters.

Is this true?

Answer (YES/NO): YES